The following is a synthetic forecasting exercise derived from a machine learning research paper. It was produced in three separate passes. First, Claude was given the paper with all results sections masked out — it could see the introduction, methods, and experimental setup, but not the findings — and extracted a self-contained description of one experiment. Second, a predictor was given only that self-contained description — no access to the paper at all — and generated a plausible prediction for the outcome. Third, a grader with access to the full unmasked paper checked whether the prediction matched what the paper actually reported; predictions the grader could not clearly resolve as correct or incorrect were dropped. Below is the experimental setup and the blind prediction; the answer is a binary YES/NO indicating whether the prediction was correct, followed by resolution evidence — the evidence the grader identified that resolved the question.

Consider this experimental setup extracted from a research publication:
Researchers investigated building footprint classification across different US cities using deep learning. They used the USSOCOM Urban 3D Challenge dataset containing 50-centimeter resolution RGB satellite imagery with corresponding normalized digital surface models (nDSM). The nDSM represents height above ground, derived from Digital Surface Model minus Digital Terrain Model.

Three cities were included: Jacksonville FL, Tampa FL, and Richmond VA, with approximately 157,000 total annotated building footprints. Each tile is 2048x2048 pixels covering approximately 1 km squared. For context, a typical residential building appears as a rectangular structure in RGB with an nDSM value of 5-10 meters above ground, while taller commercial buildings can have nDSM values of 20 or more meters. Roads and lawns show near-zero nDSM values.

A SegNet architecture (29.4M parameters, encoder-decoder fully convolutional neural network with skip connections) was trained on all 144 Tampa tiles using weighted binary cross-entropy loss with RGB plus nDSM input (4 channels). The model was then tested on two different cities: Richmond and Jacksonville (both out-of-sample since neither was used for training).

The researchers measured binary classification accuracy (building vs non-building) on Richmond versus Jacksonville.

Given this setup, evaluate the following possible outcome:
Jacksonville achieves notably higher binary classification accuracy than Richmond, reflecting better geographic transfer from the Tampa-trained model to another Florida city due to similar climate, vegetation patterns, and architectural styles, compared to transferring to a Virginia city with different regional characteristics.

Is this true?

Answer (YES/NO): NO